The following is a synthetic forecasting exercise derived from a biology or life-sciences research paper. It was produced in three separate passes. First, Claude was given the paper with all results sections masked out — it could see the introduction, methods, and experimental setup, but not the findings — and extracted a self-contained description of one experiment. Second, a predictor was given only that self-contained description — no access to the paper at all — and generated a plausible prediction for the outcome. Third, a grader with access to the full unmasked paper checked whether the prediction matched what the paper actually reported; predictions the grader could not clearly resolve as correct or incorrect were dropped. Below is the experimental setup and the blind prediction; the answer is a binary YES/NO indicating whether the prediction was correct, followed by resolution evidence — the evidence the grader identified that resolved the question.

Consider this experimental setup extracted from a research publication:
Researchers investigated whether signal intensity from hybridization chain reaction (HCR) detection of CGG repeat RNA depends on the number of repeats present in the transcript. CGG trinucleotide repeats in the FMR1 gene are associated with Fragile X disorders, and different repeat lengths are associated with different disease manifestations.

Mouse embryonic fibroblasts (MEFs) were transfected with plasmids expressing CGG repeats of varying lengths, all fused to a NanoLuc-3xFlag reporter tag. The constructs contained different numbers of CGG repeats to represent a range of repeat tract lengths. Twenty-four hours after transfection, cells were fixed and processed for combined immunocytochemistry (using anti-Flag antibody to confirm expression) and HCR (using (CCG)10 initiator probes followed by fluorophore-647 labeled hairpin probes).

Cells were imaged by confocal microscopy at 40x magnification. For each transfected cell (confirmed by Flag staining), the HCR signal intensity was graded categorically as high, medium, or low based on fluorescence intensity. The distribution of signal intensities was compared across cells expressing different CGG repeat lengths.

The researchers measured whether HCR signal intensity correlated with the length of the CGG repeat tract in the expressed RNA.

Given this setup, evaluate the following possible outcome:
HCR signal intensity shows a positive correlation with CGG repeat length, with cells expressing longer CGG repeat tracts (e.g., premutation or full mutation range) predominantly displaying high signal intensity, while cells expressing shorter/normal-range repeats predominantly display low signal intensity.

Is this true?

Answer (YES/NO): YES